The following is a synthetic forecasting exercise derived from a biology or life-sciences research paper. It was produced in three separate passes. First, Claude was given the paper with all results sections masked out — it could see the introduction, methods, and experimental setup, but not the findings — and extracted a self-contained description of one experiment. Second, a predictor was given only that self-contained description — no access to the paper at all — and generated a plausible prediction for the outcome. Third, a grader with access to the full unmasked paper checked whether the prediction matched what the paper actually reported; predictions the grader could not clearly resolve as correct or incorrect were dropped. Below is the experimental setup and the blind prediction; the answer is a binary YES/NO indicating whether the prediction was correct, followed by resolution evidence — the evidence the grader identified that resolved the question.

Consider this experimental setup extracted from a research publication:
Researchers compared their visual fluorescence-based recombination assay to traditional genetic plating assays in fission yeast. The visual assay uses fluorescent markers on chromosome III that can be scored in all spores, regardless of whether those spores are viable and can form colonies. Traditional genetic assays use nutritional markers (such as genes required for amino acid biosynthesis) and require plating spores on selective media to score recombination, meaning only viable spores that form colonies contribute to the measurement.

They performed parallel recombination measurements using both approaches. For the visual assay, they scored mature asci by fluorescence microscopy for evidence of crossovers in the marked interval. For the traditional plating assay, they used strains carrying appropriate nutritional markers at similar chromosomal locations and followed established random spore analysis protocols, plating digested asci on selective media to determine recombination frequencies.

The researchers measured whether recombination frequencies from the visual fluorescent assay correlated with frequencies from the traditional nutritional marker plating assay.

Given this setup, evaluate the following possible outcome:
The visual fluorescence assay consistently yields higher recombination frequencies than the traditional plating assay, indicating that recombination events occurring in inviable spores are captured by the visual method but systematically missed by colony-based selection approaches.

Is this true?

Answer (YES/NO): NO